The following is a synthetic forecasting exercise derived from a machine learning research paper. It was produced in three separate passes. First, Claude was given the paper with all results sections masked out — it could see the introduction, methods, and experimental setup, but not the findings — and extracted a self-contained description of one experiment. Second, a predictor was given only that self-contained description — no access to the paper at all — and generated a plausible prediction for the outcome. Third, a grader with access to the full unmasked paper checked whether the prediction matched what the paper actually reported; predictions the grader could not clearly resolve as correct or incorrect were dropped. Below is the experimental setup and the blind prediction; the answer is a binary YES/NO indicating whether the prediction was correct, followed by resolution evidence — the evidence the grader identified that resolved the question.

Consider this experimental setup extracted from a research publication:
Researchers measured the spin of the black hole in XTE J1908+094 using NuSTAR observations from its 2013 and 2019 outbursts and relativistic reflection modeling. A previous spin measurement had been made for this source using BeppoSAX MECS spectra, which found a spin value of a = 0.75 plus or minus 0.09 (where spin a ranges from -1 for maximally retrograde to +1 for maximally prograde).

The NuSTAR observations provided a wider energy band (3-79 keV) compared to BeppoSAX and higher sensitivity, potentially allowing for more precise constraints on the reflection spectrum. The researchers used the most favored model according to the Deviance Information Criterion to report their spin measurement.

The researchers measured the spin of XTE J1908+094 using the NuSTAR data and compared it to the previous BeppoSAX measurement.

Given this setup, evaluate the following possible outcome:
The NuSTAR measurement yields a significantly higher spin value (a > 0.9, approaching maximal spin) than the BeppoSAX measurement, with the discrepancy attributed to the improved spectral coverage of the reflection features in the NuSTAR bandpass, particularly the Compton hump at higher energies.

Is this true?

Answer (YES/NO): NO